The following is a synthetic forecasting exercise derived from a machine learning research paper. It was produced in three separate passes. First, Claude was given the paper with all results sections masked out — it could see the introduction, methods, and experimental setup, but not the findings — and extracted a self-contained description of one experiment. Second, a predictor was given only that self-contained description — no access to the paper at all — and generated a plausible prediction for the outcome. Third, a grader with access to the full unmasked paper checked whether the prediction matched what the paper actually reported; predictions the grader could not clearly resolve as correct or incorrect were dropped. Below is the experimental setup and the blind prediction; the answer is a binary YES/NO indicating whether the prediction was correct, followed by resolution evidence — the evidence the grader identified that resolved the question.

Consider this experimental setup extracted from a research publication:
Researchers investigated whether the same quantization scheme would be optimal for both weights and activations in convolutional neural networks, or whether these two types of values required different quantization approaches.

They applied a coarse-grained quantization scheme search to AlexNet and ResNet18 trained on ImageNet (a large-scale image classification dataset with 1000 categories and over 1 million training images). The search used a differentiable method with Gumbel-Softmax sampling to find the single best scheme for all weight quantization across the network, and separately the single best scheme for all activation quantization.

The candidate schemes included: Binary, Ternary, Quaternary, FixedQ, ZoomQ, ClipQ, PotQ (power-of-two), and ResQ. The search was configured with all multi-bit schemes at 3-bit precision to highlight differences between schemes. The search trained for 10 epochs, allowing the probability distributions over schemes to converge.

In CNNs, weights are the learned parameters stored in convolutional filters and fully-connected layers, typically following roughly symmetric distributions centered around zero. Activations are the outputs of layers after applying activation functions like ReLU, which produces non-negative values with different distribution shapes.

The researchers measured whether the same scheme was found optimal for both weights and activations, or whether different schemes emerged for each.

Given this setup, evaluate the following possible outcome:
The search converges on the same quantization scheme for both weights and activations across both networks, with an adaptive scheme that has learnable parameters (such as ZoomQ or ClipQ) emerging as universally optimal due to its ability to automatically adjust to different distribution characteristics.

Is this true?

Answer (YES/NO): NO